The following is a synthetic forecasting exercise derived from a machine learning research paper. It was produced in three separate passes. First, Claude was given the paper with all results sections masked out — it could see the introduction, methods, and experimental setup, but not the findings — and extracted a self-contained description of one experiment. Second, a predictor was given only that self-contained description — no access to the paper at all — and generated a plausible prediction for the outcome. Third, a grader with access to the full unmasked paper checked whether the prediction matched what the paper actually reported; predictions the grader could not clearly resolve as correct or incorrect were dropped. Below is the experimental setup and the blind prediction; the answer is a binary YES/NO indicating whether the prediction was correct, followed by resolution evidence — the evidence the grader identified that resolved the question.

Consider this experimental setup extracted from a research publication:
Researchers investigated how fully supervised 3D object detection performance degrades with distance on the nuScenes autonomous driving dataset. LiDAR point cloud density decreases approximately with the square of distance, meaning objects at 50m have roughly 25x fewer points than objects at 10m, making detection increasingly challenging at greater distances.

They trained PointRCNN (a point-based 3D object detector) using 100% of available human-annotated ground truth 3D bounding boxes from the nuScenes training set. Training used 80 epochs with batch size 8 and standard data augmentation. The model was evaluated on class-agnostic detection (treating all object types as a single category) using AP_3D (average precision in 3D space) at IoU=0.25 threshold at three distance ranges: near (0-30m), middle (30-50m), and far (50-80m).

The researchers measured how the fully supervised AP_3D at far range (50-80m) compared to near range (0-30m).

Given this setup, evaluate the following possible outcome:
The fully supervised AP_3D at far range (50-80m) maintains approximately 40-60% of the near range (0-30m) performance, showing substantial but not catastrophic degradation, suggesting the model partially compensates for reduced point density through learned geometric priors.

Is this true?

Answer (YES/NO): NO